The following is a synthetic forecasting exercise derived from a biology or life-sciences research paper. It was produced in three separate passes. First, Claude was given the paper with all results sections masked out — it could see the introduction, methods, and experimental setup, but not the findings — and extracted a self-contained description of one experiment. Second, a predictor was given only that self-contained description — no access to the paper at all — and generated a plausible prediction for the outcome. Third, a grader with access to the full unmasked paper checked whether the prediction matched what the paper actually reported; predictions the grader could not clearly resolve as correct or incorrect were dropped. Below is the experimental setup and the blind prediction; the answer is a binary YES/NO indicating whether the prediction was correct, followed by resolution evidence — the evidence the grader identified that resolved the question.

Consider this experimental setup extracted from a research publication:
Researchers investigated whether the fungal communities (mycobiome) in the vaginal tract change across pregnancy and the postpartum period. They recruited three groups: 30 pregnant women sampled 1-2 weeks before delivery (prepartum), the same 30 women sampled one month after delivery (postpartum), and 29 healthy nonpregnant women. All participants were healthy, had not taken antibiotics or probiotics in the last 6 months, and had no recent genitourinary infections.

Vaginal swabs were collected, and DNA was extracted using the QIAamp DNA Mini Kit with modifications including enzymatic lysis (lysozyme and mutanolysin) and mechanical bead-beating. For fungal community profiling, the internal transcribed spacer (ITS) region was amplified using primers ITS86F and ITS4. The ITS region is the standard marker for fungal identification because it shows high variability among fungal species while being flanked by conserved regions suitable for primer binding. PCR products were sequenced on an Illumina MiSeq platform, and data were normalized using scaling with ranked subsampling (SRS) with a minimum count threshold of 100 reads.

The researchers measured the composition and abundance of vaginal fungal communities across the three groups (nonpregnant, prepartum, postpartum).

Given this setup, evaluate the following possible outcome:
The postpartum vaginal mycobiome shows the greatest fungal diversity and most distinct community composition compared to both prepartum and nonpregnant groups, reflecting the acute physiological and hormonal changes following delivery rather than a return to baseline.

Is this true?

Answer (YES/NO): NO